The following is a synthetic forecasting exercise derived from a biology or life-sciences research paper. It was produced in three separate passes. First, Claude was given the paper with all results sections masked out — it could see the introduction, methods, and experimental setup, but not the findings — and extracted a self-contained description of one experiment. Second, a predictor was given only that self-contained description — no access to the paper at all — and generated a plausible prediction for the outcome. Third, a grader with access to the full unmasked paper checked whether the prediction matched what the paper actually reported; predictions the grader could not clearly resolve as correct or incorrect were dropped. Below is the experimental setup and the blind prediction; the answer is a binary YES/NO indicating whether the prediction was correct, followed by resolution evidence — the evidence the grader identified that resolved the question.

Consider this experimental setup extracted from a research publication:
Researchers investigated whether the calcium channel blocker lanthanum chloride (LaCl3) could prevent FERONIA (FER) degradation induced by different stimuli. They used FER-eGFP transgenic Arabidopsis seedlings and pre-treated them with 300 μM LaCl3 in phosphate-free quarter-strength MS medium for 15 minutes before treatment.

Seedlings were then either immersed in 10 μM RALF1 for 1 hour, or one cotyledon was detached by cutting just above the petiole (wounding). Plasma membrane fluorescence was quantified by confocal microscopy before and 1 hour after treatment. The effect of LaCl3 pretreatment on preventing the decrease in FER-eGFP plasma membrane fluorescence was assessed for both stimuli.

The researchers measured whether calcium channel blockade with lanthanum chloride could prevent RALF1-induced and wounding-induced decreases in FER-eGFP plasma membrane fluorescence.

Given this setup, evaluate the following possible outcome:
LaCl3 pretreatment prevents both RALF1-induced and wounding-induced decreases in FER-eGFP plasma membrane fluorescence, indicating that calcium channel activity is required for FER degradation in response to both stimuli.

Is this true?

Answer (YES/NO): YES